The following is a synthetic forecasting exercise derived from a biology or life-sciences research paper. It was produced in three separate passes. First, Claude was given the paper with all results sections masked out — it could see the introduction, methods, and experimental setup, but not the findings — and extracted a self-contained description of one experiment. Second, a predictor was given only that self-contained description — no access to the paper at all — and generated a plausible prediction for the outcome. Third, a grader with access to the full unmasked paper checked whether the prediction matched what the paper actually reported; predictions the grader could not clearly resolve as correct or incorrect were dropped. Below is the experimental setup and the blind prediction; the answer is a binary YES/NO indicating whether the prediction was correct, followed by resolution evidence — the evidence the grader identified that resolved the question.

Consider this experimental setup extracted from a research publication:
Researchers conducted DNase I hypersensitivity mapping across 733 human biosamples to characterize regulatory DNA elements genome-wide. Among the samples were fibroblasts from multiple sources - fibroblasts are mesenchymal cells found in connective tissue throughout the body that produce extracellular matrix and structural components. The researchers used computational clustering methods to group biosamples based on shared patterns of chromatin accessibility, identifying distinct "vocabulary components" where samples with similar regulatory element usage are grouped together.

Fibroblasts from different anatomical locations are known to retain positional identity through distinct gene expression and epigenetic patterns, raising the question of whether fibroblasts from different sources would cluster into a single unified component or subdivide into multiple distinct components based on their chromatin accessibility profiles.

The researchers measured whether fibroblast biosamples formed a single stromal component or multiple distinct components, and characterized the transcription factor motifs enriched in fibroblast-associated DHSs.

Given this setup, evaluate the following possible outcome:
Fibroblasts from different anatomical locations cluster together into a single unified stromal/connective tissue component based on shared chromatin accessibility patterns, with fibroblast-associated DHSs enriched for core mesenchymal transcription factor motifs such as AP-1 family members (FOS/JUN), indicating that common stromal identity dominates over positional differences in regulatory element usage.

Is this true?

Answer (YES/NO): NO